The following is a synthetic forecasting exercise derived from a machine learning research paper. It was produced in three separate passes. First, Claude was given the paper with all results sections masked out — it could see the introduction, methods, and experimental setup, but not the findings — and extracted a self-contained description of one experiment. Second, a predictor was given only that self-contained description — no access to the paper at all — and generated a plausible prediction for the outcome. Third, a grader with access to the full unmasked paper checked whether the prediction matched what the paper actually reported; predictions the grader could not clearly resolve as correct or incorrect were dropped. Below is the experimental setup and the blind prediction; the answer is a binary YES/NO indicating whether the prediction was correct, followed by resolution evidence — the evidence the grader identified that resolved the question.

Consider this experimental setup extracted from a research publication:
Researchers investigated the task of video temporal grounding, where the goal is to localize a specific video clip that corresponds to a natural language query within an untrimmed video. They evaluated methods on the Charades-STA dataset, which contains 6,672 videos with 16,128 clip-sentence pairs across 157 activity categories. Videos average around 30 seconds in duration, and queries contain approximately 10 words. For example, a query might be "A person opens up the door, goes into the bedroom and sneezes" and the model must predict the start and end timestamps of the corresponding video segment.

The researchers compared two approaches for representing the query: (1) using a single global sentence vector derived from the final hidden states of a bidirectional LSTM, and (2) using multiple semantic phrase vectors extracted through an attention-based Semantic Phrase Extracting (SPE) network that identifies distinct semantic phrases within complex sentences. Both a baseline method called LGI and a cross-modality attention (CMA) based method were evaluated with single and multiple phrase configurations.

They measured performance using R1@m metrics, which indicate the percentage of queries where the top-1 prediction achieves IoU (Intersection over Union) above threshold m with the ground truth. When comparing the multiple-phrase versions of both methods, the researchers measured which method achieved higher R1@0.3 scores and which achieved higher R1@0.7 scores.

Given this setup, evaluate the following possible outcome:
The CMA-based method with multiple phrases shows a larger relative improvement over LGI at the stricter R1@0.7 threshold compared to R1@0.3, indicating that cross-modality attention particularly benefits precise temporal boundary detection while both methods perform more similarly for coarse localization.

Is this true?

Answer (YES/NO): NO